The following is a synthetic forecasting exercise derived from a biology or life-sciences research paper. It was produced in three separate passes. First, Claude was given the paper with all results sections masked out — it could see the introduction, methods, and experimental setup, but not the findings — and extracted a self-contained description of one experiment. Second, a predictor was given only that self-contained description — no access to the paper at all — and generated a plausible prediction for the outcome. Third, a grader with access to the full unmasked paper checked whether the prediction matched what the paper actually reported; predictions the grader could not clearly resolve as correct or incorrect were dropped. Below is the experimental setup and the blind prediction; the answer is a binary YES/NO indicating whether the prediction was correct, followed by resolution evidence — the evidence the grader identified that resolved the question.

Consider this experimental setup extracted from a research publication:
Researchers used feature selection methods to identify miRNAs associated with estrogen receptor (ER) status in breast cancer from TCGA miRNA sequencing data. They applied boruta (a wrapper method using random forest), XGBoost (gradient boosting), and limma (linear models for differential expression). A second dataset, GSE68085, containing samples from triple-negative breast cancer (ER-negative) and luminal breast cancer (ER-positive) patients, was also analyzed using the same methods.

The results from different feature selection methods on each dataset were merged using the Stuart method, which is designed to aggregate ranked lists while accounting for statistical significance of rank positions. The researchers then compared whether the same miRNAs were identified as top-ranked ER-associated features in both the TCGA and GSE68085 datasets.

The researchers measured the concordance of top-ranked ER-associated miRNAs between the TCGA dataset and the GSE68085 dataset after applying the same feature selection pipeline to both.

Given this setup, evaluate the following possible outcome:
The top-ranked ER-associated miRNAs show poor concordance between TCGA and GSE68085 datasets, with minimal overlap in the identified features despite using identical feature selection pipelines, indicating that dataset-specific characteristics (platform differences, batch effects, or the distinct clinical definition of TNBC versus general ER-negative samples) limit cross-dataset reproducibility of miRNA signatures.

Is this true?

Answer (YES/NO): NO